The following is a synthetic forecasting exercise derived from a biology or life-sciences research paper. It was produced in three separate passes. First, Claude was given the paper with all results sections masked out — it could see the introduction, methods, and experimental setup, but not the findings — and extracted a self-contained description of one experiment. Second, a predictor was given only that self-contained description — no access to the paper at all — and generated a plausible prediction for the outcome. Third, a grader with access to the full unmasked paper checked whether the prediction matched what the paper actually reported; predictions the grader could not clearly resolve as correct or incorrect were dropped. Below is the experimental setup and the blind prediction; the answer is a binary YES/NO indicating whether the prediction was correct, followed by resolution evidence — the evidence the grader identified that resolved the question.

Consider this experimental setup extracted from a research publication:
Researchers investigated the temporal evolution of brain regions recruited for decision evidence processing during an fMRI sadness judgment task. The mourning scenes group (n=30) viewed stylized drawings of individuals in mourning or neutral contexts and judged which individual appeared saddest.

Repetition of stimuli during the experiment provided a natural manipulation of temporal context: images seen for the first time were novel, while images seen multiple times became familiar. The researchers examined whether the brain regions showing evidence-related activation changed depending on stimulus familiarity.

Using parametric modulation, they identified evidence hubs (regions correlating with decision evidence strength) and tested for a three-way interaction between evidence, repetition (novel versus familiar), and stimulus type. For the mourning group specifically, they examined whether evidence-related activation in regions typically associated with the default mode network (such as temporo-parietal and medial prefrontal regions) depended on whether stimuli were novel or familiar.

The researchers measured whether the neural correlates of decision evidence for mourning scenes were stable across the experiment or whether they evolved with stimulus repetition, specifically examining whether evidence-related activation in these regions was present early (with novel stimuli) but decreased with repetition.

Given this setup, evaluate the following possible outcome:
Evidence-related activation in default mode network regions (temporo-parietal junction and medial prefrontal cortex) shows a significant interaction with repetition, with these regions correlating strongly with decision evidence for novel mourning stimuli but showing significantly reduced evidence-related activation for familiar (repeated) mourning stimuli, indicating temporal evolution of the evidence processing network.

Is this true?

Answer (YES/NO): YES